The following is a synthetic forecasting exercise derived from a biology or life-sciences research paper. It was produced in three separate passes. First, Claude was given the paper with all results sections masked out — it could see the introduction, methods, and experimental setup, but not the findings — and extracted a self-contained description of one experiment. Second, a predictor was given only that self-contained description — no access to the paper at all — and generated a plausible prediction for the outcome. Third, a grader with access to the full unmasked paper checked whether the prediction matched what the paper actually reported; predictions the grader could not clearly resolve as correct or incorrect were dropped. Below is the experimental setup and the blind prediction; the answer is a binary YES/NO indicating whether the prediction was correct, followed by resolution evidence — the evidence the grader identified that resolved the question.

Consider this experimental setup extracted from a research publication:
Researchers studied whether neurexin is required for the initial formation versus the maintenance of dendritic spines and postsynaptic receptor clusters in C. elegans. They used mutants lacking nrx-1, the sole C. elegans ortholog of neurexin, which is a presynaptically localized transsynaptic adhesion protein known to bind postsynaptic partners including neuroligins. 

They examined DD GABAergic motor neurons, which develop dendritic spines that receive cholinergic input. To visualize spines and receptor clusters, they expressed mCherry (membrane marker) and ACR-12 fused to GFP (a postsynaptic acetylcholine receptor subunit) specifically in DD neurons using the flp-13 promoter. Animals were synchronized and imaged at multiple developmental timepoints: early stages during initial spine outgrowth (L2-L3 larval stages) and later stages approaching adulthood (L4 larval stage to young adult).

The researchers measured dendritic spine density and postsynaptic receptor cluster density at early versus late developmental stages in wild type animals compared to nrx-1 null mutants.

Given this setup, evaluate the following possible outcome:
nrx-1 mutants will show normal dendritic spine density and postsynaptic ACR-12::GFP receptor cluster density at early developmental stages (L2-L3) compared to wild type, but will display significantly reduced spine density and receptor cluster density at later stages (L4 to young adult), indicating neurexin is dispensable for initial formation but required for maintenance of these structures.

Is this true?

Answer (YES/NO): YES